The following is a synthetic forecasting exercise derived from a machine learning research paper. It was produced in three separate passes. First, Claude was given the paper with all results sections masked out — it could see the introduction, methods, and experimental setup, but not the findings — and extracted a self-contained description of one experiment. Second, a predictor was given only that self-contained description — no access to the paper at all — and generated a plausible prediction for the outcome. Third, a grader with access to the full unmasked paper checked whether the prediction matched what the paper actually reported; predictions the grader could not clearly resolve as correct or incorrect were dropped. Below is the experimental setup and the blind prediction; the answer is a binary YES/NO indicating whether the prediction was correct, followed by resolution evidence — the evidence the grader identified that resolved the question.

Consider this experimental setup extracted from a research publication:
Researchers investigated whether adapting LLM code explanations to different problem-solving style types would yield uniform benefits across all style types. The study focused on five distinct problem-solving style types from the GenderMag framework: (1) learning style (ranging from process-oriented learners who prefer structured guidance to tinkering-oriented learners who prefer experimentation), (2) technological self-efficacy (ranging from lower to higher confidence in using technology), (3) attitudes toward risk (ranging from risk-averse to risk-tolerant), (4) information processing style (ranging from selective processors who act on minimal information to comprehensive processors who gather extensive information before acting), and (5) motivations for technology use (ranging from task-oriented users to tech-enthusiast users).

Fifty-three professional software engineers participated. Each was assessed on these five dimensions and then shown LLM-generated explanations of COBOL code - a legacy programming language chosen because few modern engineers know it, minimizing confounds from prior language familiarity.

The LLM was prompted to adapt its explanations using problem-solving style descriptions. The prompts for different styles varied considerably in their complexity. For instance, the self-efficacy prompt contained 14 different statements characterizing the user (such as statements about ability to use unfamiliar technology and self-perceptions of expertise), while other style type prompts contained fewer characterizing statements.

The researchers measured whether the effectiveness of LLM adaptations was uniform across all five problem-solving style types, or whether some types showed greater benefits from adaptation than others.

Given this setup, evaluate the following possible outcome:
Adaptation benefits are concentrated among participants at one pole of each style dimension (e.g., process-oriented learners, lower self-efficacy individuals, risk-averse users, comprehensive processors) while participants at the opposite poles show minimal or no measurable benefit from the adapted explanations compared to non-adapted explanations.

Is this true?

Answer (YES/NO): NO